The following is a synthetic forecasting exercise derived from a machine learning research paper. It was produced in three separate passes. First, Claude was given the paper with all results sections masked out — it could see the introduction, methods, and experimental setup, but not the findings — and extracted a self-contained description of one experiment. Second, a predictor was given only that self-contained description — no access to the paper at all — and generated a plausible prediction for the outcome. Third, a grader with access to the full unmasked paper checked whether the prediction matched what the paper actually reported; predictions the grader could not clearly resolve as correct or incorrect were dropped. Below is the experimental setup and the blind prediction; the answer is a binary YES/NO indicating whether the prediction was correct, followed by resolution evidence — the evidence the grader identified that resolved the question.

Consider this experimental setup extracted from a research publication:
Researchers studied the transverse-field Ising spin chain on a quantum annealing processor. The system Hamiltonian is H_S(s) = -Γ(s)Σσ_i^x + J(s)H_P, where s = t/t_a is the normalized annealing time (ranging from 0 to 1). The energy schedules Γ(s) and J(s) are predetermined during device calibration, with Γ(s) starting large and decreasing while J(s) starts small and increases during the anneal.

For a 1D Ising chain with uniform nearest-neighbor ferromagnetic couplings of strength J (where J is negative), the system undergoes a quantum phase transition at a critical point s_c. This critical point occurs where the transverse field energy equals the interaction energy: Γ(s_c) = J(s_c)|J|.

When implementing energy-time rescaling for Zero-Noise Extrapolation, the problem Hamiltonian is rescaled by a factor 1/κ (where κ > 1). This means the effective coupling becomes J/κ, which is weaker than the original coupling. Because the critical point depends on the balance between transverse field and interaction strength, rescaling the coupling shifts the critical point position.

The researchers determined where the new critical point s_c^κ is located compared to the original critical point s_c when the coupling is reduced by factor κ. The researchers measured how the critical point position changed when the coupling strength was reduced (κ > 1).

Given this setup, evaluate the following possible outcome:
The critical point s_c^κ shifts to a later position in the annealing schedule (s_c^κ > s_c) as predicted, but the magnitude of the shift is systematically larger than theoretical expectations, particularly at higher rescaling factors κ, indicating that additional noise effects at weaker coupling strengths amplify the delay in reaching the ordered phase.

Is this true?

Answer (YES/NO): NO